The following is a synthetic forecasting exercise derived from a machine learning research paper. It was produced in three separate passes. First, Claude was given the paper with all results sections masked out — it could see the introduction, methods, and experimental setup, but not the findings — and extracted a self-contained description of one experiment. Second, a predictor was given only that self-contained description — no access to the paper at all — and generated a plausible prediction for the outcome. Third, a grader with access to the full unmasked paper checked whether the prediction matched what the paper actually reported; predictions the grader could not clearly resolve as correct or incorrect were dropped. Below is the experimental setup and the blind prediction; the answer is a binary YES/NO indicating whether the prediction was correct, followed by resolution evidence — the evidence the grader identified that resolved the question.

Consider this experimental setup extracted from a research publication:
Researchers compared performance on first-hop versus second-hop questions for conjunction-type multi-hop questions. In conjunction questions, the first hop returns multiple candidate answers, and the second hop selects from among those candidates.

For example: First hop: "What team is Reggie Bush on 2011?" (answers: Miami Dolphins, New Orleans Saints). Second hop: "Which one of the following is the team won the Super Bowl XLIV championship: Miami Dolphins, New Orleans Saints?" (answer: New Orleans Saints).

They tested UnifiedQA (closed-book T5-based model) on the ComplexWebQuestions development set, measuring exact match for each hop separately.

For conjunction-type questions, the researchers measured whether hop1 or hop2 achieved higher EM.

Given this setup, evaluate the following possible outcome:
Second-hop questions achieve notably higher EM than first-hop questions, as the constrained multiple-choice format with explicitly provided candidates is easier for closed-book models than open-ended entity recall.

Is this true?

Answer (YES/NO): YES